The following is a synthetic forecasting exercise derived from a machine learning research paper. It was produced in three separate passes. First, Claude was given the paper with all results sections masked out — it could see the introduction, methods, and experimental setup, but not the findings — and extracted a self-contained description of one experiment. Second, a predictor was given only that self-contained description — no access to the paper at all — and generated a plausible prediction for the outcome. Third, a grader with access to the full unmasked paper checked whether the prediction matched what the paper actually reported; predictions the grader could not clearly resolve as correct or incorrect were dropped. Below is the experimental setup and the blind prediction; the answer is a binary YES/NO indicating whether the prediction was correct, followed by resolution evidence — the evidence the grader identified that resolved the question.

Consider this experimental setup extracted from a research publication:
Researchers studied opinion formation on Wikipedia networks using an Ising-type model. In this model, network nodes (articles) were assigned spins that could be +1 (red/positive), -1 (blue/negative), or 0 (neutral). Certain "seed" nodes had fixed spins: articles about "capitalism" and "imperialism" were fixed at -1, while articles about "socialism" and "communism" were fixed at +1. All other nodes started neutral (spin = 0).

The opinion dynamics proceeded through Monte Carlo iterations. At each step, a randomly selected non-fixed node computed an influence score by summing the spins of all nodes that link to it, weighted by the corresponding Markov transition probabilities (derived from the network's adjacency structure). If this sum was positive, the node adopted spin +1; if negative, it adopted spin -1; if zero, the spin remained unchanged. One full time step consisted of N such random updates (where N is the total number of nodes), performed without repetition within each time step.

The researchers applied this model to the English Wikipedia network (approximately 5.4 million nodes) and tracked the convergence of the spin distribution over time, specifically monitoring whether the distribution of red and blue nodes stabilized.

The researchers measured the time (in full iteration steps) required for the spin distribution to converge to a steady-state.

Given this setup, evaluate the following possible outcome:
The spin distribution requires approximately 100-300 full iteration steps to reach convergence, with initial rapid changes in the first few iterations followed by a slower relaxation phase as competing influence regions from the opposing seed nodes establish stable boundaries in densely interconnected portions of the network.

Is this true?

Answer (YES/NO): NO